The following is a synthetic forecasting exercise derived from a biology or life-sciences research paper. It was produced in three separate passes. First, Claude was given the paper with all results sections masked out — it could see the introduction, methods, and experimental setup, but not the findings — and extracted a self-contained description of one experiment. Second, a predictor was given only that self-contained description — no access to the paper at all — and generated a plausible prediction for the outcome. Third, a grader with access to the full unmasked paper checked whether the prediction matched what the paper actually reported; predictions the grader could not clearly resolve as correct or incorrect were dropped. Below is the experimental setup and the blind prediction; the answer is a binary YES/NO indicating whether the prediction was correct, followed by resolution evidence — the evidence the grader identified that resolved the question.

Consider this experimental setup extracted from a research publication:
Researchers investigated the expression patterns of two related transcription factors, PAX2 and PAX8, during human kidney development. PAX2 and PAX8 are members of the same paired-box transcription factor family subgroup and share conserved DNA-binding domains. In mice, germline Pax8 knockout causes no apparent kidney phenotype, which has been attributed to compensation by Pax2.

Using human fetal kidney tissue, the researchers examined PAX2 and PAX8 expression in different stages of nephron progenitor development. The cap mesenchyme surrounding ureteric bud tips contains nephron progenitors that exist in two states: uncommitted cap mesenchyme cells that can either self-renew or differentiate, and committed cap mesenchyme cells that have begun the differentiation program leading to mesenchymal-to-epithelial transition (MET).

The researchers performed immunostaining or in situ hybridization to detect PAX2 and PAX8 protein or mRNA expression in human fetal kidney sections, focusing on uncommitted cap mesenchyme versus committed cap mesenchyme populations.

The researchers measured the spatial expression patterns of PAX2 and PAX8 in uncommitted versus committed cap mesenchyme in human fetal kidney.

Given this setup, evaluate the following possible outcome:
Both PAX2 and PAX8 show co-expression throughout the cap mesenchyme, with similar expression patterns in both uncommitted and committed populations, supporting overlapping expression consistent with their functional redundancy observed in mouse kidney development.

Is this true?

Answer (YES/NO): NO